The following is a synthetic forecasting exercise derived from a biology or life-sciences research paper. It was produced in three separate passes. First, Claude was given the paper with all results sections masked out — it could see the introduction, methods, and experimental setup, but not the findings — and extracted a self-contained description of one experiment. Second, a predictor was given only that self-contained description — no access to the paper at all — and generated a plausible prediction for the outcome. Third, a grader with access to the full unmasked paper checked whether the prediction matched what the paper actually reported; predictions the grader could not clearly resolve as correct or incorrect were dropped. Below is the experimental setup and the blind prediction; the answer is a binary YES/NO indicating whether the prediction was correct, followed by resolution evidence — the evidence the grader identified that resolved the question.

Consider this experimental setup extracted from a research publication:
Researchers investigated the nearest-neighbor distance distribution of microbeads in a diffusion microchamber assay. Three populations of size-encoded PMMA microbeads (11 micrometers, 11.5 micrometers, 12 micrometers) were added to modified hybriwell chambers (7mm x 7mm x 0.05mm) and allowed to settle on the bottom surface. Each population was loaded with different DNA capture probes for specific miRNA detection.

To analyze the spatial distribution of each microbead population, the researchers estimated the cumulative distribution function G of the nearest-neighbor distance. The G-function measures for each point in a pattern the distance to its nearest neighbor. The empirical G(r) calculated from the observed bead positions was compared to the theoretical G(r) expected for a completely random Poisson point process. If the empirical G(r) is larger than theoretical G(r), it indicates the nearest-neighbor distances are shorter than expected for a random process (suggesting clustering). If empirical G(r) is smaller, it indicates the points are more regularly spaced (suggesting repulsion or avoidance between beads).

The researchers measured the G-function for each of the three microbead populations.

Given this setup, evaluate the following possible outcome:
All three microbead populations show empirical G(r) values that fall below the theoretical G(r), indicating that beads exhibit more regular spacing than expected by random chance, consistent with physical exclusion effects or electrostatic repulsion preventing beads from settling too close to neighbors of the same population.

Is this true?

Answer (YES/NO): NO